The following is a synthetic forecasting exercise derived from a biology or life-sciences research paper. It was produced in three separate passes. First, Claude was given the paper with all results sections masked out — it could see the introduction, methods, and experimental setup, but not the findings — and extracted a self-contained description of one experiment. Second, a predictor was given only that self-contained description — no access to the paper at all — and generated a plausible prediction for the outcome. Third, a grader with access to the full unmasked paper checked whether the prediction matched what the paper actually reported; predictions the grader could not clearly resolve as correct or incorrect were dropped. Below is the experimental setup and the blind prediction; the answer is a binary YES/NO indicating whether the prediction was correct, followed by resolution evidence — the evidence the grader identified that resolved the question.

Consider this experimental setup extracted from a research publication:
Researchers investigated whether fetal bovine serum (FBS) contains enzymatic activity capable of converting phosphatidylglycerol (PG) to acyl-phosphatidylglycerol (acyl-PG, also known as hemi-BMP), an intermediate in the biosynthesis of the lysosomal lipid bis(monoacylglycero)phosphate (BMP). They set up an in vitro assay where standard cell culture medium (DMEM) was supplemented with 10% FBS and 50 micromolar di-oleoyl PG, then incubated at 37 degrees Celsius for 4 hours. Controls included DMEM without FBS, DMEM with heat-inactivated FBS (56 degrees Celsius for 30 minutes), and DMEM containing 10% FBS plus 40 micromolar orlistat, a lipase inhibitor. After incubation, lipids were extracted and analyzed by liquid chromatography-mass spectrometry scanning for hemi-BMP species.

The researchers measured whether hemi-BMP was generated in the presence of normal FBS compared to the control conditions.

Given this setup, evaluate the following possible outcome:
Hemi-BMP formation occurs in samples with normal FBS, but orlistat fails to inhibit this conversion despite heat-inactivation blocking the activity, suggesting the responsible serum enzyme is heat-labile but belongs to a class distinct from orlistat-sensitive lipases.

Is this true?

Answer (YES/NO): NO